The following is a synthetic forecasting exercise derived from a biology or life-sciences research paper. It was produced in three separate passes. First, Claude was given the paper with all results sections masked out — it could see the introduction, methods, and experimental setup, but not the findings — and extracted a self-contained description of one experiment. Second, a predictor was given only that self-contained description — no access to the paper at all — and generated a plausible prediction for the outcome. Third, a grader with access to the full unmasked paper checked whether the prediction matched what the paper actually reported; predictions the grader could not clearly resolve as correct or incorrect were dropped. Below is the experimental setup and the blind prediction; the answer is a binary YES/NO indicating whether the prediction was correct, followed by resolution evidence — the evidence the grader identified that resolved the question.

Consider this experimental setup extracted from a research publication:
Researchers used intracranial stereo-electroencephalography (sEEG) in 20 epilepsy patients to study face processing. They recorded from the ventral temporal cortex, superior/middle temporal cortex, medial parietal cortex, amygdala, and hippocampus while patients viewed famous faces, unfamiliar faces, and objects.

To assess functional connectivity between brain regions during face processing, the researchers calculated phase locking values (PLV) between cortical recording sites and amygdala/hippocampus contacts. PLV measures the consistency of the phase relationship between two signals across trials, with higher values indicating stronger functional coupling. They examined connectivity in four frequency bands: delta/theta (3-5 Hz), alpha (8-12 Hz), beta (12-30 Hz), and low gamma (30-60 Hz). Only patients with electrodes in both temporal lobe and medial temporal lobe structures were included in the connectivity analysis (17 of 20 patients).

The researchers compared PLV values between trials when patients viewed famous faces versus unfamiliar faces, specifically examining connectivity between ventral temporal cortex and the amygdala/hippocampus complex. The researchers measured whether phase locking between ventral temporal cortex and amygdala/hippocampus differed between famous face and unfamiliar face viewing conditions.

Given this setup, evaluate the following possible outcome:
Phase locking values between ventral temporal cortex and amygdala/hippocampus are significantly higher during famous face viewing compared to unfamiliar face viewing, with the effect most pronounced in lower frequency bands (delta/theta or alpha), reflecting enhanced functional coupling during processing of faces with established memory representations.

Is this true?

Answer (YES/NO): NO